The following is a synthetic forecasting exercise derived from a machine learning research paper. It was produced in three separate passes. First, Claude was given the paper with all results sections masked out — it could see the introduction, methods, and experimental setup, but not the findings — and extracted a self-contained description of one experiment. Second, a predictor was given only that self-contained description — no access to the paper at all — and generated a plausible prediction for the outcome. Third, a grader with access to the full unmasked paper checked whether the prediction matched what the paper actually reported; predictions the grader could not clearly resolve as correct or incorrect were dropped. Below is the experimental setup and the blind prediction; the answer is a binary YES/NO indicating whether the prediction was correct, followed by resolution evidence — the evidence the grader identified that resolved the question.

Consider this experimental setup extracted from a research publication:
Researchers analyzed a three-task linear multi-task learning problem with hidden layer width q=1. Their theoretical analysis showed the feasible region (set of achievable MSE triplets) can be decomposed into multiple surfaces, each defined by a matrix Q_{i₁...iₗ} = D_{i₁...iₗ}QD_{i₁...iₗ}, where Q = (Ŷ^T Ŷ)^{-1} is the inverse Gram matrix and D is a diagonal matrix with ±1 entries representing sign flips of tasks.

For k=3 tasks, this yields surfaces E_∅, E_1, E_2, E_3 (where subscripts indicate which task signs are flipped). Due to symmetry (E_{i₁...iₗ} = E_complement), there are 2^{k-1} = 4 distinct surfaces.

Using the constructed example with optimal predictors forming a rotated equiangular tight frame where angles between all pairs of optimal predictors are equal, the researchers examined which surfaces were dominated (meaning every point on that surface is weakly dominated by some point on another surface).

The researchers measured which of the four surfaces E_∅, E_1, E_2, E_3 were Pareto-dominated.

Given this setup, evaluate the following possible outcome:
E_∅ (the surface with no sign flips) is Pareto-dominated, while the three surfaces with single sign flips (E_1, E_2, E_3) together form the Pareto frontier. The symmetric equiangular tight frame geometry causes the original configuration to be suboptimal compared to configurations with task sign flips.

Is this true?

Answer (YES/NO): YES